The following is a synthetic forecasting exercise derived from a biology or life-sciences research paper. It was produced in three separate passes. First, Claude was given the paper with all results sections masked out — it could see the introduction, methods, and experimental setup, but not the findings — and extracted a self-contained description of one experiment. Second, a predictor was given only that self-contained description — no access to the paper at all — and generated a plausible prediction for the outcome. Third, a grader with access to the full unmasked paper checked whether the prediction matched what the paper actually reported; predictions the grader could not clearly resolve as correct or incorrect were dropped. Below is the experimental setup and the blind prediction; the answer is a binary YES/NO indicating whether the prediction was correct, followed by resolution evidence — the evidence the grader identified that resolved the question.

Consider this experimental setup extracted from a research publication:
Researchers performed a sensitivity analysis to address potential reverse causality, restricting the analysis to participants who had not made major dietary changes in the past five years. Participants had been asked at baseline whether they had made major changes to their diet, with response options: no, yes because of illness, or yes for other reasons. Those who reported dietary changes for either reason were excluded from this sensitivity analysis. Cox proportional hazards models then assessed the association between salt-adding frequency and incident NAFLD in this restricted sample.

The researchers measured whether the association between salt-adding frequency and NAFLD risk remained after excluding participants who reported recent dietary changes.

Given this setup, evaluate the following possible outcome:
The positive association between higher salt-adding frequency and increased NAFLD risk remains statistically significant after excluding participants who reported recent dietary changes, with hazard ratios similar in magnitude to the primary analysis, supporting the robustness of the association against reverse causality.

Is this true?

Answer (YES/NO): YES